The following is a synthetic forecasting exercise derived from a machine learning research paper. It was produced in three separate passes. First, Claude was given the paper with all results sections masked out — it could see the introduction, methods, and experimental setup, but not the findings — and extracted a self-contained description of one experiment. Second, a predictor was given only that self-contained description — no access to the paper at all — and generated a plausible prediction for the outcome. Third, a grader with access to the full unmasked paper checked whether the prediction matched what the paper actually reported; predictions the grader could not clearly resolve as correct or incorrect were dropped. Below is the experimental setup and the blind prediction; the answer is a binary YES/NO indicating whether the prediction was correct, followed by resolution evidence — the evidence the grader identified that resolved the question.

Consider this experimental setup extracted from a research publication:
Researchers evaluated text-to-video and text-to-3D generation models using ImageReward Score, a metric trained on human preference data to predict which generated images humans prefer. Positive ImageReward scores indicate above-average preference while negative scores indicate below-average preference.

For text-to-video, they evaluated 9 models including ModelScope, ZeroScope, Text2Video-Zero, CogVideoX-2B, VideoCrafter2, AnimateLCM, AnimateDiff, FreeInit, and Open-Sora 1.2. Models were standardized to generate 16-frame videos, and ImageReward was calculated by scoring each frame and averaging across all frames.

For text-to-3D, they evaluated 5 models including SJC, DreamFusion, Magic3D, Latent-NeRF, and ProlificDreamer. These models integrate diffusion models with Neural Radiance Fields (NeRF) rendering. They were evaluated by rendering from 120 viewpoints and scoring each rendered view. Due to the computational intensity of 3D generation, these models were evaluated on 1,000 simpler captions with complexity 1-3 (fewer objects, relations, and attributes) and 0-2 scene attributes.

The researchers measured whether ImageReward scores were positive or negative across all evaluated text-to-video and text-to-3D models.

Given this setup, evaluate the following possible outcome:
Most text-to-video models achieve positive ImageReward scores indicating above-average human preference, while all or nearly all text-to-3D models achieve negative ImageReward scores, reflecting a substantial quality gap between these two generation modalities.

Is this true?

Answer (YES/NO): NO